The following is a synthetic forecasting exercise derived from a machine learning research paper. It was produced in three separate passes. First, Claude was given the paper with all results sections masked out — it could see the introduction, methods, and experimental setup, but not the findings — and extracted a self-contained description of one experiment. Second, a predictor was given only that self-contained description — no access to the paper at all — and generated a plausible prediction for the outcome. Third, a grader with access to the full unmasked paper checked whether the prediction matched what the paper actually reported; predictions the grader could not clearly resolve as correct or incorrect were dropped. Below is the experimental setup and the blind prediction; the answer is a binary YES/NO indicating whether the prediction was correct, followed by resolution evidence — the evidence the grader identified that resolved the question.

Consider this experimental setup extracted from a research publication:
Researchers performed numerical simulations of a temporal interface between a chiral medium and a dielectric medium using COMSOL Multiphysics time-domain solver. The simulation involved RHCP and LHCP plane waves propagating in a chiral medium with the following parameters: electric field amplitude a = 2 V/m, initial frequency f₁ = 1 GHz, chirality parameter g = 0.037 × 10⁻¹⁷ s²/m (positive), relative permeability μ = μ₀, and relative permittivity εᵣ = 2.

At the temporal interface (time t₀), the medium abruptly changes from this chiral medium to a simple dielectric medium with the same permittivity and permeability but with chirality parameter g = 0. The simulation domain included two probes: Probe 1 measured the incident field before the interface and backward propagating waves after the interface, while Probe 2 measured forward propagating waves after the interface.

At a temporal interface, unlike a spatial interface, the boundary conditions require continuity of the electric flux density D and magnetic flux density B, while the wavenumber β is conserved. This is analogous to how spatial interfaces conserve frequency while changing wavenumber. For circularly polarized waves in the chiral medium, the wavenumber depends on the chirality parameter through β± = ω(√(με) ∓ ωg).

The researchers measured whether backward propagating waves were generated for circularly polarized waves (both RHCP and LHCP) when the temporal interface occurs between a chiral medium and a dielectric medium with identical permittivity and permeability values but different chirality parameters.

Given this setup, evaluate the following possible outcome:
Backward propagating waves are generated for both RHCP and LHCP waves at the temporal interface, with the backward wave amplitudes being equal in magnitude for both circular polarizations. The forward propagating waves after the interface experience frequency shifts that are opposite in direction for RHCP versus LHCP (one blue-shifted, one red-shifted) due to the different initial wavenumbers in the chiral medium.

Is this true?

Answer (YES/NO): NO